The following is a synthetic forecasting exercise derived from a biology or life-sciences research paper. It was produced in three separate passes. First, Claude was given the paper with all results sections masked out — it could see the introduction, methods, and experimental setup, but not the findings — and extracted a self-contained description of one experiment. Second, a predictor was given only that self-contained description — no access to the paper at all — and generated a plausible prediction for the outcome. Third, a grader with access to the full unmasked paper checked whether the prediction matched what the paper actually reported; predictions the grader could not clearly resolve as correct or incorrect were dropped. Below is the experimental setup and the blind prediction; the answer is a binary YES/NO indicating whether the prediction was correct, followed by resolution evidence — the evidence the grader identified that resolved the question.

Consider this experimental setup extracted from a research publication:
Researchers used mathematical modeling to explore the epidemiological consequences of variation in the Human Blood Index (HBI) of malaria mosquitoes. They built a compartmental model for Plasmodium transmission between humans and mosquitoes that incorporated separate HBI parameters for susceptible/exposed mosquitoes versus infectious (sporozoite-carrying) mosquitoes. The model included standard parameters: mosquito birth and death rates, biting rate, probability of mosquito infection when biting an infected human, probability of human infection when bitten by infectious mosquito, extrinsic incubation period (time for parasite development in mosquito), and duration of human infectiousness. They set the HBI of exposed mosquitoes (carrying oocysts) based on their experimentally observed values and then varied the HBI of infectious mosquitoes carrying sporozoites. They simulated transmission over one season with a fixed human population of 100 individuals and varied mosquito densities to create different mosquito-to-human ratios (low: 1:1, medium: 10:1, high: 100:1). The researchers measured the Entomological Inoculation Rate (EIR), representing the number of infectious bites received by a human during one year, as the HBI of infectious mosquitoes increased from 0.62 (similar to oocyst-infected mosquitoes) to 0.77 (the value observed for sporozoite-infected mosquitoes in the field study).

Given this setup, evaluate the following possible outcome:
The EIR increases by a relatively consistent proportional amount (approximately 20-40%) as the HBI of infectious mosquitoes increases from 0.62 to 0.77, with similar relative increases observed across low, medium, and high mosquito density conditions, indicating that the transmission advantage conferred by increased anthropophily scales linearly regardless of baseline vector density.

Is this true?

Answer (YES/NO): NO